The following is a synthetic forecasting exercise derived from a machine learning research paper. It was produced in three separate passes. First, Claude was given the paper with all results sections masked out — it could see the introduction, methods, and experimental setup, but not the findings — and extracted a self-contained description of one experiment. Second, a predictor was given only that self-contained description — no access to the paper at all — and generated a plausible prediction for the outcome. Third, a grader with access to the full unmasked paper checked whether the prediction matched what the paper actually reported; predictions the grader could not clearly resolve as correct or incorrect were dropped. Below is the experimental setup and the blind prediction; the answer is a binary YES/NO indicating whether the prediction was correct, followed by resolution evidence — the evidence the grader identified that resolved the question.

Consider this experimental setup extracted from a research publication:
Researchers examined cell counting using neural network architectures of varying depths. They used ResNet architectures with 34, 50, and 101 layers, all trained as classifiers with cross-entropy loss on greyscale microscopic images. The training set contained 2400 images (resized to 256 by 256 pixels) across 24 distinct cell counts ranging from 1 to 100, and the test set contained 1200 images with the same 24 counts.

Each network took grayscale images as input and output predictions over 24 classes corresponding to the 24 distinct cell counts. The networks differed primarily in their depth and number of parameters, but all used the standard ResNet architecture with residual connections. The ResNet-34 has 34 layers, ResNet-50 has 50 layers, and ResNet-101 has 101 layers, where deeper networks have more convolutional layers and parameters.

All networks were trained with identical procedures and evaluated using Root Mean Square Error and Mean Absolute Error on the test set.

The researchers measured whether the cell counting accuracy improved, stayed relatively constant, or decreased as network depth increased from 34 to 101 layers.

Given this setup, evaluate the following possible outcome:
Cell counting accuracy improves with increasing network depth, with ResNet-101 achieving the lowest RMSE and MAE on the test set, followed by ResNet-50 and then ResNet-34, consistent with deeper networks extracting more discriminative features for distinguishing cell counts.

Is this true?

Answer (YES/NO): NO